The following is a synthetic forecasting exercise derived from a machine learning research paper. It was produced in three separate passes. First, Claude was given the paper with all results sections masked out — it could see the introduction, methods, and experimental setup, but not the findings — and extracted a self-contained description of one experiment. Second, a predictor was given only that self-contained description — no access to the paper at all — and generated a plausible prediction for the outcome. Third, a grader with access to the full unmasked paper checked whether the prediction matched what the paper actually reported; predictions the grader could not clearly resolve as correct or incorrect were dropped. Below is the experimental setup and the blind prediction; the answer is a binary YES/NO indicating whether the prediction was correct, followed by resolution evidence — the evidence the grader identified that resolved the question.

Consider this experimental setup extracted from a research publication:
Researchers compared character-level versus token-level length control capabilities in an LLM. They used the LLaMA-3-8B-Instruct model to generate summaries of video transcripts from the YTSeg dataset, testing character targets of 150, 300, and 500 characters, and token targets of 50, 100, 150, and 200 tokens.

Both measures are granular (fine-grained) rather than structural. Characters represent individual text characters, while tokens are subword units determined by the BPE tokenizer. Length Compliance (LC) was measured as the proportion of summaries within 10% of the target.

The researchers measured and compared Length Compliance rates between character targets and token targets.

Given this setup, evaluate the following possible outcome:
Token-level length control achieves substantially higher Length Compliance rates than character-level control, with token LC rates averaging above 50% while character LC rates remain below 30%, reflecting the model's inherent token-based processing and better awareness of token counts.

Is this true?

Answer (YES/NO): NO